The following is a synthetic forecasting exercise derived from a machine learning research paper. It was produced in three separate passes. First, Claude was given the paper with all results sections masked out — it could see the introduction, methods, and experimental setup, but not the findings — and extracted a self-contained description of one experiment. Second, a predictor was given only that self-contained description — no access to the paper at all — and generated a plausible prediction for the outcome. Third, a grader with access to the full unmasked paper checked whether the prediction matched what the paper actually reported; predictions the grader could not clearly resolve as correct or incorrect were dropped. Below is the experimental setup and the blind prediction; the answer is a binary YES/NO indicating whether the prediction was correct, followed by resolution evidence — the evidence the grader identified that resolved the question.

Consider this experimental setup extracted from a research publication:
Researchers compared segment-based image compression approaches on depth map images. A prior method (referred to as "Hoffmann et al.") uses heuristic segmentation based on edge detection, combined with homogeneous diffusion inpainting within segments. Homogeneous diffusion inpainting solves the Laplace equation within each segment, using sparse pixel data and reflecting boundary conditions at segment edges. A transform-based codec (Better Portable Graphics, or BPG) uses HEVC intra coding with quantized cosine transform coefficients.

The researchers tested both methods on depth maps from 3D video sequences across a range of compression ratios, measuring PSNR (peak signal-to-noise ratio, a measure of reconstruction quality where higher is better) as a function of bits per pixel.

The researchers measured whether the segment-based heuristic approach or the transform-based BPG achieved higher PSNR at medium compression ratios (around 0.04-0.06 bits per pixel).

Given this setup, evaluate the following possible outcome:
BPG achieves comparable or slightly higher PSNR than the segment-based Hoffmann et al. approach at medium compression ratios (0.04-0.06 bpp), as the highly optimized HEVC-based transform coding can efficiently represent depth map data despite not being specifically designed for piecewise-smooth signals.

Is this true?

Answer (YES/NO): NO